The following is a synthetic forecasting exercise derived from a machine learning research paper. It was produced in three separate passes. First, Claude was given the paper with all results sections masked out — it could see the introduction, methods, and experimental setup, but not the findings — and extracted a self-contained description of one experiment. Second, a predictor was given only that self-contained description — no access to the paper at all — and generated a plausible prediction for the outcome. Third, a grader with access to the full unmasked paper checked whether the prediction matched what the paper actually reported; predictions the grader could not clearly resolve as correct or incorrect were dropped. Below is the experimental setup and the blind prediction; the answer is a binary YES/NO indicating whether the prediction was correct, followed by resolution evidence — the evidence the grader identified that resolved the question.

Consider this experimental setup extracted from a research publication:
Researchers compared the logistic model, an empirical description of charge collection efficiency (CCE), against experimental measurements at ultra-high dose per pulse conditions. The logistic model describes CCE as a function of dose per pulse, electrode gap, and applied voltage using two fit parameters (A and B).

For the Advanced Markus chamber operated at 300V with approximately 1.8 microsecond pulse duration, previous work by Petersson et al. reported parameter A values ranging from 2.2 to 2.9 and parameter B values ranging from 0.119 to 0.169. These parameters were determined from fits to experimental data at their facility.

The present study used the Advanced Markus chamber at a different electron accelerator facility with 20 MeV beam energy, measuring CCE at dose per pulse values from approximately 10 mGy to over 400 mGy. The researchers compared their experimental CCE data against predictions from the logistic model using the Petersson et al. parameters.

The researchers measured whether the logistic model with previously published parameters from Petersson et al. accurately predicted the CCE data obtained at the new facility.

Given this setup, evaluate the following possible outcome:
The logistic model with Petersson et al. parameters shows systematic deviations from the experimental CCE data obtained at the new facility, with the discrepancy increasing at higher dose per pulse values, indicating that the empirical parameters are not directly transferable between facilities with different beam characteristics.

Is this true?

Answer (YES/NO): NO